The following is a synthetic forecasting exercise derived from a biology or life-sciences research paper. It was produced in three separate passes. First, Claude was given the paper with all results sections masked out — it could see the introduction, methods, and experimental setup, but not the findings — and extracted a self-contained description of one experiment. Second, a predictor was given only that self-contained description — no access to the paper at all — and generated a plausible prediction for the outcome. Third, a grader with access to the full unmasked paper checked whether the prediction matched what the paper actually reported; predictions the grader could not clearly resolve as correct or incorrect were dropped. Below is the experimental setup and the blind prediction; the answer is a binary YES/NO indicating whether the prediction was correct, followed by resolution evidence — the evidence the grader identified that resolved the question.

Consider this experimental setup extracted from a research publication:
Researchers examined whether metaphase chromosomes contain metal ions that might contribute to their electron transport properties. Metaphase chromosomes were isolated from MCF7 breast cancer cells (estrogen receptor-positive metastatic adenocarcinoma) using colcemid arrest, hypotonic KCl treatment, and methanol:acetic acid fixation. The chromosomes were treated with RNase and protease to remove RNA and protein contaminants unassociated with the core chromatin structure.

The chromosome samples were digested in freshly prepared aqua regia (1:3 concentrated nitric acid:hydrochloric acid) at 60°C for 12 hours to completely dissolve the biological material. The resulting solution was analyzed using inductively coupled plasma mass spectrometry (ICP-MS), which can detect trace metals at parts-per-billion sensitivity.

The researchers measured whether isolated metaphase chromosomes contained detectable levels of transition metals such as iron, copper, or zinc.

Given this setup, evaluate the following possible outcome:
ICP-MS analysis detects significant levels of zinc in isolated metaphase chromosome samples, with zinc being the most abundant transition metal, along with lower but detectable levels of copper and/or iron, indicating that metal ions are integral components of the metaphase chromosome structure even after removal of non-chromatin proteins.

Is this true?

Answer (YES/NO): NO